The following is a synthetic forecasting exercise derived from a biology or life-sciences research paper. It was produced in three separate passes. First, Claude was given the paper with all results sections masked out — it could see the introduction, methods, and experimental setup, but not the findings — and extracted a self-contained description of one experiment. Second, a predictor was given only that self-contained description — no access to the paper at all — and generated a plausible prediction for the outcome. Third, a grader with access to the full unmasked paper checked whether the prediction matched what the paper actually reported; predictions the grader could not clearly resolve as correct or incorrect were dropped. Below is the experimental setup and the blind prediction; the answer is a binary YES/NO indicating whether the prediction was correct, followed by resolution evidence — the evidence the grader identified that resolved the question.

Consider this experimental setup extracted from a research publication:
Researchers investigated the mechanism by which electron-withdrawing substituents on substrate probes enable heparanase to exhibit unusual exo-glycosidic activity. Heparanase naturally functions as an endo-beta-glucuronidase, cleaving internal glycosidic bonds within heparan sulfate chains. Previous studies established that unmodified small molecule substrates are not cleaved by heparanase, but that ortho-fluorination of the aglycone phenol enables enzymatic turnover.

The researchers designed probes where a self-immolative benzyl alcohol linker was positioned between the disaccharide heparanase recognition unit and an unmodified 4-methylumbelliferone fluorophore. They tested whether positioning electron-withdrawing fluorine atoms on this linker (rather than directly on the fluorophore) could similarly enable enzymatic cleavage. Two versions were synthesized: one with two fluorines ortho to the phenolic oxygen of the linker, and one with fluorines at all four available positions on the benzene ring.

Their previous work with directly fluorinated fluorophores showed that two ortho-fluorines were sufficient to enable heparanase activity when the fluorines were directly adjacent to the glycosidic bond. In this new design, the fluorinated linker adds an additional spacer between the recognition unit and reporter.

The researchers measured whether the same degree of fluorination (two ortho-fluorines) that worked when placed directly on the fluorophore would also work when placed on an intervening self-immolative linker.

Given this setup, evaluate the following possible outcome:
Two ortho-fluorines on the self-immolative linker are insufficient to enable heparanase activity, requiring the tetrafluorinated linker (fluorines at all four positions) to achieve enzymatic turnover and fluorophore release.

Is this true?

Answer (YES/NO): YES